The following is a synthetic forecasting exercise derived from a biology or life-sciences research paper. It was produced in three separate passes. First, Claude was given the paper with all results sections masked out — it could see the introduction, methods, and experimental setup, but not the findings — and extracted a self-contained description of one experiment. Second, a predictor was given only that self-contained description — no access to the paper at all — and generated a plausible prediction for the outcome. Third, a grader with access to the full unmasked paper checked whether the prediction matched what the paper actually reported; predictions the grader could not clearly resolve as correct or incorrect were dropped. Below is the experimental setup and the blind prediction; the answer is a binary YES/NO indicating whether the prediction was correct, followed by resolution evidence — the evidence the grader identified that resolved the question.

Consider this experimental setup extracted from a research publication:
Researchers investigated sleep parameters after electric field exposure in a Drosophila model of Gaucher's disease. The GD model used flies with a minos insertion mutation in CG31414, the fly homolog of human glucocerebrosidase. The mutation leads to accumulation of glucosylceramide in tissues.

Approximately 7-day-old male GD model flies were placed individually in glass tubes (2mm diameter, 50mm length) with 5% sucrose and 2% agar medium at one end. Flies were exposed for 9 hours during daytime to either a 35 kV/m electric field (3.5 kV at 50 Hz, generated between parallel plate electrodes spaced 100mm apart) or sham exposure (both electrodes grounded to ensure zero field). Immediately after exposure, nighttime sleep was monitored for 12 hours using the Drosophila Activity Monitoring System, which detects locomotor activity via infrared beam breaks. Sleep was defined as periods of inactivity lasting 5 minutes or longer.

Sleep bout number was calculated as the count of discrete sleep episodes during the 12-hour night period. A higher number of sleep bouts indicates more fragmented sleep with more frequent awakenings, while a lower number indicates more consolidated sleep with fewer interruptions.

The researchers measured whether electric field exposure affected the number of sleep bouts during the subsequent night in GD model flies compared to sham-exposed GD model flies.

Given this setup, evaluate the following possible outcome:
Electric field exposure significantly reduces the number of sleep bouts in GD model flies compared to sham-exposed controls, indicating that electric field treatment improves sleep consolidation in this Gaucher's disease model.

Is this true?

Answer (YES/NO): YES